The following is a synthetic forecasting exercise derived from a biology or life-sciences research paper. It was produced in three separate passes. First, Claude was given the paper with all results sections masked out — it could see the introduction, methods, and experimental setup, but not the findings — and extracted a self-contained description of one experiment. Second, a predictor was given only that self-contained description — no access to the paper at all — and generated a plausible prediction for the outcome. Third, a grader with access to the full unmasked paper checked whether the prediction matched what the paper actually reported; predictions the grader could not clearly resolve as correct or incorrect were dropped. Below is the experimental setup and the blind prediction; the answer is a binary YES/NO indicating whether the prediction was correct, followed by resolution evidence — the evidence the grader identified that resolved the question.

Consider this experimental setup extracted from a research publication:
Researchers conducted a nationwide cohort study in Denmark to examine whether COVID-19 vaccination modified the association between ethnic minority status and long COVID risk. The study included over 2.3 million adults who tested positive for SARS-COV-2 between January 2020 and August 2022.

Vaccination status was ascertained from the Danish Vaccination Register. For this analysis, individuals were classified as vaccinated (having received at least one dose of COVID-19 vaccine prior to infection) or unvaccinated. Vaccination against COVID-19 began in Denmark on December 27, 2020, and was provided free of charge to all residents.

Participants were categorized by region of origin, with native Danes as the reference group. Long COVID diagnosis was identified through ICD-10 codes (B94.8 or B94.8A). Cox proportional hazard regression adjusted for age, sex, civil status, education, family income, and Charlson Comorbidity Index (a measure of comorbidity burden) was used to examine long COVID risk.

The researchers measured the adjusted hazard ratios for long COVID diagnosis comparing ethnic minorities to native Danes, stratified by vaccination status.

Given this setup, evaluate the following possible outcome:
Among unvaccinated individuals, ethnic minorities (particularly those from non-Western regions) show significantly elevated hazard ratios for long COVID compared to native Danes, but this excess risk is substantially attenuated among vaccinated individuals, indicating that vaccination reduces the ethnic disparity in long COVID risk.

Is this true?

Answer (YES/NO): NO